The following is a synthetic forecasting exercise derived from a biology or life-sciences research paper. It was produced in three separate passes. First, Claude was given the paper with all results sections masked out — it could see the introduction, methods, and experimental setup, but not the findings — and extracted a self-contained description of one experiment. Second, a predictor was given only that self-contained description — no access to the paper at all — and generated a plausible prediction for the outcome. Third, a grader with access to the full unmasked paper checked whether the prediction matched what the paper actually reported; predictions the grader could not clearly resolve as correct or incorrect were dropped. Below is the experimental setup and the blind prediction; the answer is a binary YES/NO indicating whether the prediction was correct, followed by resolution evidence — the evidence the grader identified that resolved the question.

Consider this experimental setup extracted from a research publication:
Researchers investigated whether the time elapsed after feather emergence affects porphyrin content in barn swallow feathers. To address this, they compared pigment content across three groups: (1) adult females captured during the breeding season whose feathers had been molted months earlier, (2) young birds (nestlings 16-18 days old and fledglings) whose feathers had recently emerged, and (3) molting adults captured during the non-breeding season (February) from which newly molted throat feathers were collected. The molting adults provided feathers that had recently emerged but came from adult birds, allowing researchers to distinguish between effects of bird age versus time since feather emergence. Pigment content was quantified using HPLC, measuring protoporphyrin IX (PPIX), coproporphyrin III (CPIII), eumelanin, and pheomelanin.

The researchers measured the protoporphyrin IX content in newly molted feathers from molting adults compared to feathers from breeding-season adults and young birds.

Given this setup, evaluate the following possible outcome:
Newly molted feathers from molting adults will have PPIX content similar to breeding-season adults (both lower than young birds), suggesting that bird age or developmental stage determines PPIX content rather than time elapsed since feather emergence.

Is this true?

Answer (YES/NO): NO